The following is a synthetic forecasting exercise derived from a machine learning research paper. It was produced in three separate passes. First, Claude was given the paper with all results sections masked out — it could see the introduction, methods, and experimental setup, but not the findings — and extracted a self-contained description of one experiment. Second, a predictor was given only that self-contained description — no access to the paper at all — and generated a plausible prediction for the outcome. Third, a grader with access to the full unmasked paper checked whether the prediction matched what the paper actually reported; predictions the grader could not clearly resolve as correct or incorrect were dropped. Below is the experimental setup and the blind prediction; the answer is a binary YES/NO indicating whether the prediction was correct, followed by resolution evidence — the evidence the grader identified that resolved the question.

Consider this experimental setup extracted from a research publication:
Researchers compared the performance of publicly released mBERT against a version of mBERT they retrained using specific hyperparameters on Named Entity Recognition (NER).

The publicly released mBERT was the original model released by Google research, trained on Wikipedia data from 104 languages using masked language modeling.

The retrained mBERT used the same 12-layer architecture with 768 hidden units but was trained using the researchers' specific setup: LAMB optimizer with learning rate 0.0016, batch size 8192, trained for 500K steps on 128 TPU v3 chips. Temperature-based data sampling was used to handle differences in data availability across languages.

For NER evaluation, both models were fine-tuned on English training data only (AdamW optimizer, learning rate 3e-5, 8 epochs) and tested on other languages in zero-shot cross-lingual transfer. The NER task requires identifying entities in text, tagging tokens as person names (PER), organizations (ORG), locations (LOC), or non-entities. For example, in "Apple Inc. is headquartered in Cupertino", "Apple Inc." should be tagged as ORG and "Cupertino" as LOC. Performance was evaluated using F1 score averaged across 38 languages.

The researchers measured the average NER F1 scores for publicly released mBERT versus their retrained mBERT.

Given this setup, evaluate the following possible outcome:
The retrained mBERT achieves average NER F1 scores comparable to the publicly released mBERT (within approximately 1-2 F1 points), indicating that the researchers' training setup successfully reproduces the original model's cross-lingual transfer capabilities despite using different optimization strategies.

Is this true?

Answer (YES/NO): NO